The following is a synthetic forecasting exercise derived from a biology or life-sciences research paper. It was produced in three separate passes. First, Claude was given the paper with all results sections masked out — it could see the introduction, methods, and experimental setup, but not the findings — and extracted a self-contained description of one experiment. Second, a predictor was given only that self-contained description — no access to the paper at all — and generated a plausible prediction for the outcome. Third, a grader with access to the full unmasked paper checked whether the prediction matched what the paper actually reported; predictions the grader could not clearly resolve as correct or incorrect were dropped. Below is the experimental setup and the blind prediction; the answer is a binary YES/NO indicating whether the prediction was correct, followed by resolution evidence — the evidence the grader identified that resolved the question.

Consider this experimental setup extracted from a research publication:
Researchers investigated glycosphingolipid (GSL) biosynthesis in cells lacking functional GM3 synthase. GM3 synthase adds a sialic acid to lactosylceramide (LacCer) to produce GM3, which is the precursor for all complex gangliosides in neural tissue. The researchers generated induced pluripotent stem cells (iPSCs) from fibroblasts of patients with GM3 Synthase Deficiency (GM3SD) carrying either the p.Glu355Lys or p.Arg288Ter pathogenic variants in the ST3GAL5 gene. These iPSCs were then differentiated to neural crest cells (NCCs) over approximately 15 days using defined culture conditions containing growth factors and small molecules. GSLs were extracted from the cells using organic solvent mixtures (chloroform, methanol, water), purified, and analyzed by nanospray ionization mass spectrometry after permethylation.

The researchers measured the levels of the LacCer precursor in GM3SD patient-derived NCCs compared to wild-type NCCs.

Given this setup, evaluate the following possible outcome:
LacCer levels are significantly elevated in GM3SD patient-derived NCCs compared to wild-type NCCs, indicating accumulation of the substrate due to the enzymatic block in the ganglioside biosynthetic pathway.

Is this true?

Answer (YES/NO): YES